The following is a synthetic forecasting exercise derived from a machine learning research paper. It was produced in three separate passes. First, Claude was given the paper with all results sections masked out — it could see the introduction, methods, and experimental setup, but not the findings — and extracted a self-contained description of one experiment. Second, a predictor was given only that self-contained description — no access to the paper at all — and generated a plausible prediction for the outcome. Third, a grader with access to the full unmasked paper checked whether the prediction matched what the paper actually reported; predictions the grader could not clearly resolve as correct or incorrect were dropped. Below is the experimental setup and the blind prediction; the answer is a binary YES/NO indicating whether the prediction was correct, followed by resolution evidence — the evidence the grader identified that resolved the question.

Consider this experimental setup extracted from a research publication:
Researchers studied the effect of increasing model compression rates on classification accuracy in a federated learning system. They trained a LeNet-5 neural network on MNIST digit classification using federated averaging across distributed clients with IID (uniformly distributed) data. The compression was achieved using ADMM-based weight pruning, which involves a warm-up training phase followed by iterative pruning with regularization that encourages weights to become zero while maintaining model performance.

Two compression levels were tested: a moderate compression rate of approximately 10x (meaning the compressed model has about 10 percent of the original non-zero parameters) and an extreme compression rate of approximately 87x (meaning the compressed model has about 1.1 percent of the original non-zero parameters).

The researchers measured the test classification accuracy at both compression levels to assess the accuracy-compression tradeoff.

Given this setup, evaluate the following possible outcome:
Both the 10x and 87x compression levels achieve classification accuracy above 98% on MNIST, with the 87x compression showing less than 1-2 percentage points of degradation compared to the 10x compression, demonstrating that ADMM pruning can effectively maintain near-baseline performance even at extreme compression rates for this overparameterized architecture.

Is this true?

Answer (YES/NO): YES